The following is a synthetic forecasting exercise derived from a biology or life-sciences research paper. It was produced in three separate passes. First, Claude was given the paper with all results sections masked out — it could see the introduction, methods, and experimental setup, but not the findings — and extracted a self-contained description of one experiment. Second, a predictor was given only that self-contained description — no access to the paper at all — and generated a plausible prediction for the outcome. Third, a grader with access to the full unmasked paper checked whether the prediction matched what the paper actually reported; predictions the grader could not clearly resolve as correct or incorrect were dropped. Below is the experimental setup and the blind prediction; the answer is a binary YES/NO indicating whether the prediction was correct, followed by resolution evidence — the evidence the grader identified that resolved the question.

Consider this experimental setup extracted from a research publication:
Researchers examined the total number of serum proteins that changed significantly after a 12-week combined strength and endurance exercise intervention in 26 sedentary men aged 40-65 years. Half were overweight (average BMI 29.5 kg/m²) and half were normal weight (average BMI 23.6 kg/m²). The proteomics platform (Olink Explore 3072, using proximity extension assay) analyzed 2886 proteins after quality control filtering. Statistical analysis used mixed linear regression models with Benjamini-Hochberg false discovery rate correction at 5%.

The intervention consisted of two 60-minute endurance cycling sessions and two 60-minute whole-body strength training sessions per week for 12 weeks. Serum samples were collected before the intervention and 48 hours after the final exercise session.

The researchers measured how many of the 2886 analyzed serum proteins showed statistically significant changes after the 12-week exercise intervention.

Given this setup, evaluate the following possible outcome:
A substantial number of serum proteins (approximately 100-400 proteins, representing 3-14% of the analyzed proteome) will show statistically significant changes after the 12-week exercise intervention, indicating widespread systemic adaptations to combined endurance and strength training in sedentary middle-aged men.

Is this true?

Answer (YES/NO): YES